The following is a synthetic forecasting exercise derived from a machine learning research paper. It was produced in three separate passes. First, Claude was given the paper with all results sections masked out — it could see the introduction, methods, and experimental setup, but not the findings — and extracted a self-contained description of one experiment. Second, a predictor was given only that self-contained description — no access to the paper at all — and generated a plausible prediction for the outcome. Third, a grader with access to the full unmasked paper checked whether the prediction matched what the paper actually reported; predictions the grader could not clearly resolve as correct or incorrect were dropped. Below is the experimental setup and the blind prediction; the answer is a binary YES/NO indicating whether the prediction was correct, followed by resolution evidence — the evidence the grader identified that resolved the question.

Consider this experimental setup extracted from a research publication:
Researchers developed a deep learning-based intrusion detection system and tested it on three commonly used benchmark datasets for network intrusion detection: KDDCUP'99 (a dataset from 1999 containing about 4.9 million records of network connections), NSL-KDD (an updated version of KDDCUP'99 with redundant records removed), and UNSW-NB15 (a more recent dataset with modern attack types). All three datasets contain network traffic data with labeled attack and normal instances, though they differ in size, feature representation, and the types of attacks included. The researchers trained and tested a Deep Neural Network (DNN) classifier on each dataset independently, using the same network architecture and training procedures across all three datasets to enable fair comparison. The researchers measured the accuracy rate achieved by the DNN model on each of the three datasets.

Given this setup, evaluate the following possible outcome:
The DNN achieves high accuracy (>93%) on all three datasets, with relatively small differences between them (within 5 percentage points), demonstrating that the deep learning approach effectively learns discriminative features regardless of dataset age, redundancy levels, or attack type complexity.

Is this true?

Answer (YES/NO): NO